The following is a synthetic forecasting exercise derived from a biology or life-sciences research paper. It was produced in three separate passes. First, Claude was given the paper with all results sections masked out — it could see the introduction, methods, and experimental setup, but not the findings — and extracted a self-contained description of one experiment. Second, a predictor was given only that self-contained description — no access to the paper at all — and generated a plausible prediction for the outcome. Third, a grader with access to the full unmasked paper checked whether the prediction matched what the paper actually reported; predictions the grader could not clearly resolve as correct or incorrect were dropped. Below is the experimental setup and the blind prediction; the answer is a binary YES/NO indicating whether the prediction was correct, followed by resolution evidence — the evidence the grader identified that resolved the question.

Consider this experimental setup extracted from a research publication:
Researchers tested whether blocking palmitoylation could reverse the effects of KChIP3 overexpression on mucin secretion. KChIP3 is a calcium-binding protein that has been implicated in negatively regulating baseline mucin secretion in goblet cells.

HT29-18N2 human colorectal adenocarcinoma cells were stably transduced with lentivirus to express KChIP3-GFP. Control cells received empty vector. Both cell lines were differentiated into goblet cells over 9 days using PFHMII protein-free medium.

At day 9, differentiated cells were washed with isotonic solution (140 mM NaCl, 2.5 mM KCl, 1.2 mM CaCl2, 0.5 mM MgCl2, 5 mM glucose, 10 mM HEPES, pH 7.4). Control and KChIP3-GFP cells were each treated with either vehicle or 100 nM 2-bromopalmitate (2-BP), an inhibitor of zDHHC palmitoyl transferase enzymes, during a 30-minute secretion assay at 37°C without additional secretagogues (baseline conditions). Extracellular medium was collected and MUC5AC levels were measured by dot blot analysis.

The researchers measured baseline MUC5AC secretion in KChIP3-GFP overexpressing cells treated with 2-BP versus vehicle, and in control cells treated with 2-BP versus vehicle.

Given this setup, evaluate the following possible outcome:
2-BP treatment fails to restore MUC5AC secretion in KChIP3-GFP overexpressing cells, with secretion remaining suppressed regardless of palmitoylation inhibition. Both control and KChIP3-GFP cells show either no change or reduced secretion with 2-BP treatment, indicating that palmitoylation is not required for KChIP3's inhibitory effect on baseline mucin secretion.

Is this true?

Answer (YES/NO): NO